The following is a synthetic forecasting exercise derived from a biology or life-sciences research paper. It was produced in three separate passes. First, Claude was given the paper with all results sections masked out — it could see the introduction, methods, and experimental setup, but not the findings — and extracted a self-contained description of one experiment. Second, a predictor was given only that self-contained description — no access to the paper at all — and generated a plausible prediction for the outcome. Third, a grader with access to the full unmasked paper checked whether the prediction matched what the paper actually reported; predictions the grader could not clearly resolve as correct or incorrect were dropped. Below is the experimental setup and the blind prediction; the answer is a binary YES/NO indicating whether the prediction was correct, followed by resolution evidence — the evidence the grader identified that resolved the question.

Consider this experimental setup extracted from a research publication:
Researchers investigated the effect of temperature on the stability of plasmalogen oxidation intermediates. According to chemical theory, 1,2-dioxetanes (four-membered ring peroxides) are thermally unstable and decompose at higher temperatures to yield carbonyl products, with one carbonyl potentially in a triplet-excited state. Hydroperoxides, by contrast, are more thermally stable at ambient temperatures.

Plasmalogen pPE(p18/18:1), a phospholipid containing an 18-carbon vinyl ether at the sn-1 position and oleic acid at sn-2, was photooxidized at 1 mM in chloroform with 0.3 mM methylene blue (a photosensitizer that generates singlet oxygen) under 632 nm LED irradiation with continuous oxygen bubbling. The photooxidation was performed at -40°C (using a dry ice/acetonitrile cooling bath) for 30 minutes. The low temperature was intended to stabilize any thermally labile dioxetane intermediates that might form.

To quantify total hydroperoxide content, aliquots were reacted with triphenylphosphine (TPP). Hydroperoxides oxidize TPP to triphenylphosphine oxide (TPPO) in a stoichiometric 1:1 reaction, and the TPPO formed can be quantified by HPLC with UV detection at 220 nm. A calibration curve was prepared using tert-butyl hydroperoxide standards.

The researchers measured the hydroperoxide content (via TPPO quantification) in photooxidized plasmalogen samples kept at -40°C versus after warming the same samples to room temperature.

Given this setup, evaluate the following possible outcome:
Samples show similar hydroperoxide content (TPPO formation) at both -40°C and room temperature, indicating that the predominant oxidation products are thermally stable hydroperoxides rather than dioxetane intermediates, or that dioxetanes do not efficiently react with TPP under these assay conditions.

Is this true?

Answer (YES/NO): YES